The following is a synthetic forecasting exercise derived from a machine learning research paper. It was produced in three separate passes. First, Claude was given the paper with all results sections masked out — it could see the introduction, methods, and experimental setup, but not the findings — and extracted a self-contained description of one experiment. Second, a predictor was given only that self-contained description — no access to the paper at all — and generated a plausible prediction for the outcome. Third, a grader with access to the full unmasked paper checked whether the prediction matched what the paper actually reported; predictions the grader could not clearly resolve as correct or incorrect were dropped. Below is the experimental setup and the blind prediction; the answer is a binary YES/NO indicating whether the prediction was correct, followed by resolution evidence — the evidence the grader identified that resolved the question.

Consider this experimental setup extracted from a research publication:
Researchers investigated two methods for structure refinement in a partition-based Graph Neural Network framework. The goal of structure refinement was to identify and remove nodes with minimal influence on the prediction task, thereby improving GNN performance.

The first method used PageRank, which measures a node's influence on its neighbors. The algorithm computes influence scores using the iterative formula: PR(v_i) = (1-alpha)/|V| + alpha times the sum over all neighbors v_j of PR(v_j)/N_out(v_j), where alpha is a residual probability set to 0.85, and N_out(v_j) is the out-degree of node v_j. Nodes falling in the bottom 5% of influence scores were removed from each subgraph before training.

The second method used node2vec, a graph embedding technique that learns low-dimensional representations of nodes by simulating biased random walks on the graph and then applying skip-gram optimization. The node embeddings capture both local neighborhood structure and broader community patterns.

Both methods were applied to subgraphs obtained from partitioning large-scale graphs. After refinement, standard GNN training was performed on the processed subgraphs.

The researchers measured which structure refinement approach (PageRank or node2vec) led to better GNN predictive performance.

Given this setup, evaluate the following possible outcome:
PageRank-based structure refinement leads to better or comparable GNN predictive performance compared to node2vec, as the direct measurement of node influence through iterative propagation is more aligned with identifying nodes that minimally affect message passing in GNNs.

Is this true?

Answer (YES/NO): YES